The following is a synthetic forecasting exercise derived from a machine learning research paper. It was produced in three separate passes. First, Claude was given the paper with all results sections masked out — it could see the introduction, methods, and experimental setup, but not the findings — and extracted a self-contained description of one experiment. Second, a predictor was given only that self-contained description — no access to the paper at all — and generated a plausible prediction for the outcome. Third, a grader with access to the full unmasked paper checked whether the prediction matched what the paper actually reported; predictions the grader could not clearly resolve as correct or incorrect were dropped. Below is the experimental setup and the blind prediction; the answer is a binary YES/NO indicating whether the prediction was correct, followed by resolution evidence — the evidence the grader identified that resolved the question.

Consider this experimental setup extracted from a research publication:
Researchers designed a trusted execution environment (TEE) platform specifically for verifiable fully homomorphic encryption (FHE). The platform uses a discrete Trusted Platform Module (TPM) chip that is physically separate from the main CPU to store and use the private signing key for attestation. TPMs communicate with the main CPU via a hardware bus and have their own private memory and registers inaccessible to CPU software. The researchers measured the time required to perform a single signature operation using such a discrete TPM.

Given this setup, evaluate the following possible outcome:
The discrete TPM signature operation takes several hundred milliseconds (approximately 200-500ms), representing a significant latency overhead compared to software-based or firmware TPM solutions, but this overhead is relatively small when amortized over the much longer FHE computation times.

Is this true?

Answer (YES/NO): YES